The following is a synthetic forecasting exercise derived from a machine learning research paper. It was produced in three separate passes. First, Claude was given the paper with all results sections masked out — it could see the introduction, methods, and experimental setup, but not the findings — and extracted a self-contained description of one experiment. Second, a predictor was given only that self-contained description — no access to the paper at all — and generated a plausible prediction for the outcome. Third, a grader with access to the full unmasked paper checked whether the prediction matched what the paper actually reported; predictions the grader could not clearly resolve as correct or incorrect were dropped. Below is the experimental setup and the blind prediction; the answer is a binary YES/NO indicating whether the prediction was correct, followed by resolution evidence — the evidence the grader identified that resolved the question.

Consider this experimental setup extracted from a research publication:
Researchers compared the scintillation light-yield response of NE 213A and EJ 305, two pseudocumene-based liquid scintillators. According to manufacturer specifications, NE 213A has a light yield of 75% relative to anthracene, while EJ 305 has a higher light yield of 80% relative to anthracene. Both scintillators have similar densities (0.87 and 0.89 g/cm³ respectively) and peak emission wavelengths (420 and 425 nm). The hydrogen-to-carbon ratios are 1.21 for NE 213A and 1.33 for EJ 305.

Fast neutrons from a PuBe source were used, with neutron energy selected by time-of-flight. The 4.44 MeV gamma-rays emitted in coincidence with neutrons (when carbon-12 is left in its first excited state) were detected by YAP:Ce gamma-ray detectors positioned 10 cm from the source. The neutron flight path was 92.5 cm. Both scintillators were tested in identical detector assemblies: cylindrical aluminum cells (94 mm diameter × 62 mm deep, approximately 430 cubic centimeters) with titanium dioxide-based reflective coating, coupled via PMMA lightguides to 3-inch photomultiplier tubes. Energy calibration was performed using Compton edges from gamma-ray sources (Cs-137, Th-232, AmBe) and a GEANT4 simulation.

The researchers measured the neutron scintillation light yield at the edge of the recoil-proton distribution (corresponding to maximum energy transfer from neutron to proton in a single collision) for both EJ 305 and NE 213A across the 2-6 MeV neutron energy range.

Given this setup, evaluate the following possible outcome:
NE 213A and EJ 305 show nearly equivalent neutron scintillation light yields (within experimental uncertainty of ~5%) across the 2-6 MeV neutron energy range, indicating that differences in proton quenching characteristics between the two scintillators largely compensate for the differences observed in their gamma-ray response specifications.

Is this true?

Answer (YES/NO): NO